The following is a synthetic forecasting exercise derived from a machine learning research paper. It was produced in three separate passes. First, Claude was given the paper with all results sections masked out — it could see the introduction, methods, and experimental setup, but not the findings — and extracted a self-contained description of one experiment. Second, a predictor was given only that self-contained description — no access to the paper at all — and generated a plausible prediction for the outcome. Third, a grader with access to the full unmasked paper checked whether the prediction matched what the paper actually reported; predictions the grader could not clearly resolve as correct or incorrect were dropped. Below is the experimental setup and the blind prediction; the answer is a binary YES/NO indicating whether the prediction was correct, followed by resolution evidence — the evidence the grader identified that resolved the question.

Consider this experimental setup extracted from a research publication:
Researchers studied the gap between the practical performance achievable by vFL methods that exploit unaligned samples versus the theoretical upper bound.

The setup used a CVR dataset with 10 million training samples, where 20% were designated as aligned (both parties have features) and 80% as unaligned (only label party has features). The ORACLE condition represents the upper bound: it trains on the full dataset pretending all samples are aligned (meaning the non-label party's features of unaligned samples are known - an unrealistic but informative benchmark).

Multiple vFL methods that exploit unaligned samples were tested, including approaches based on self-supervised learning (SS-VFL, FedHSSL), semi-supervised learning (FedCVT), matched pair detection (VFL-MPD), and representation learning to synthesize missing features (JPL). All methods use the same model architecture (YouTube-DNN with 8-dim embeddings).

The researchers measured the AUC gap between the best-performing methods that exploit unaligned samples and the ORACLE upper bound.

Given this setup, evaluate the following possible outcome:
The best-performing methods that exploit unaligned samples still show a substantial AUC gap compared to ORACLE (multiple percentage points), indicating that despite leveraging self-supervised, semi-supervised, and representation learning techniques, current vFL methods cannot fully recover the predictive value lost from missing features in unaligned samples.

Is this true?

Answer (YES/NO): NO